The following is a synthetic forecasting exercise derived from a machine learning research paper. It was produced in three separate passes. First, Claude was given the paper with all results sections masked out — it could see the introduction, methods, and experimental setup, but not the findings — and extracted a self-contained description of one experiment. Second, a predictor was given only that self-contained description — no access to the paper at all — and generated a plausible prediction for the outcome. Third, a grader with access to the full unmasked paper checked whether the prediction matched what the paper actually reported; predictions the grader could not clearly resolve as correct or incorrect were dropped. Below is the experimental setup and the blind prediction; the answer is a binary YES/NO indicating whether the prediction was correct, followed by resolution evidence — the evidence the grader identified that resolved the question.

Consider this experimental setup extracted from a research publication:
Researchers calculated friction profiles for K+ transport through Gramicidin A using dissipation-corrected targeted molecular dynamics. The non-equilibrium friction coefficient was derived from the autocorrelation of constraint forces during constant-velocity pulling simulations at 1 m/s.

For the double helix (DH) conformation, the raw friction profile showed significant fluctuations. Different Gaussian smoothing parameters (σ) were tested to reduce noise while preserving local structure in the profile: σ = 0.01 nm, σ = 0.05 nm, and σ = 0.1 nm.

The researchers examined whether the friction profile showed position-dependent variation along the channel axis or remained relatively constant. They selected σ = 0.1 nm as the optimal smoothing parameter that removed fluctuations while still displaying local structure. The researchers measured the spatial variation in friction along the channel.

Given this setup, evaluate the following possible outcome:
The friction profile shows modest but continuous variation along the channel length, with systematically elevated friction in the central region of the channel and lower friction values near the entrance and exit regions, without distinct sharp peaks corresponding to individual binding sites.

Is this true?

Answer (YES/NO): NO